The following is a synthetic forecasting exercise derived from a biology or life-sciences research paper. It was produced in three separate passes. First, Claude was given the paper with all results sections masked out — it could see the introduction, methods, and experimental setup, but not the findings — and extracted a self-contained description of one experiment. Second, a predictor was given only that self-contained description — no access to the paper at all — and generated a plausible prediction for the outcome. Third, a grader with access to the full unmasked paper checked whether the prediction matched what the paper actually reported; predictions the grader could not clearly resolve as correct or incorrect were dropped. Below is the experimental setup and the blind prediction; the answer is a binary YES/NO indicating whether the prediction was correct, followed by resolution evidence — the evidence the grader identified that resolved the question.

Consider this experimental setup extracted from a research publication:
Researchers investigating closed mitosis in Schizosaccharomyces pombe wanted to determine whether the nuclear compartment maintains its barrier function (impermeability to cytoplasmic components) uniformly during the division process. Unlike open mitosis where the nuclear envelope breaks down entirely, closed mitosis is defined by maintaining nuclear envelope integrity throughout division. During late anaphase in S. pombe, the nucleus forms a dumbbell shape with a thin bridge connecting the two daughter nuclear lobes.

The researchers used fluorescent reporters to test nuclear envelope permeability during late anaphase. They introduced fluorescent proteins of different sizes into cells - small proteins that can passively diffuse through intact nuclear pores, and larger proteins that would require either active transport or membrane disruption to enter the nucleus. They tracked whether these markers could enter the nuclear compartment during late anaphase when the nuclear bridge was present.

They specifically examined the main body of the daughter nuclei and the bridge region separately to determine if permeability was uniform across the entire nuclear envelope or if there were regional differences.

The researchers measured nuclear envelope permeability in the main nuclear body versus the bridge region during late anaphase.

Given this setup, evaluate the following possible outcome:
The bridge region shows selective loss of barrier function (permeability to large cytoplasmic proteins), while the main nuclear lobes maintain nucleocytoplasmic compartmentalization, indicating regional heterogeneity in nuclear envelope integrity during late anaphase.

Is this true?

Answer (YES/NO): YES